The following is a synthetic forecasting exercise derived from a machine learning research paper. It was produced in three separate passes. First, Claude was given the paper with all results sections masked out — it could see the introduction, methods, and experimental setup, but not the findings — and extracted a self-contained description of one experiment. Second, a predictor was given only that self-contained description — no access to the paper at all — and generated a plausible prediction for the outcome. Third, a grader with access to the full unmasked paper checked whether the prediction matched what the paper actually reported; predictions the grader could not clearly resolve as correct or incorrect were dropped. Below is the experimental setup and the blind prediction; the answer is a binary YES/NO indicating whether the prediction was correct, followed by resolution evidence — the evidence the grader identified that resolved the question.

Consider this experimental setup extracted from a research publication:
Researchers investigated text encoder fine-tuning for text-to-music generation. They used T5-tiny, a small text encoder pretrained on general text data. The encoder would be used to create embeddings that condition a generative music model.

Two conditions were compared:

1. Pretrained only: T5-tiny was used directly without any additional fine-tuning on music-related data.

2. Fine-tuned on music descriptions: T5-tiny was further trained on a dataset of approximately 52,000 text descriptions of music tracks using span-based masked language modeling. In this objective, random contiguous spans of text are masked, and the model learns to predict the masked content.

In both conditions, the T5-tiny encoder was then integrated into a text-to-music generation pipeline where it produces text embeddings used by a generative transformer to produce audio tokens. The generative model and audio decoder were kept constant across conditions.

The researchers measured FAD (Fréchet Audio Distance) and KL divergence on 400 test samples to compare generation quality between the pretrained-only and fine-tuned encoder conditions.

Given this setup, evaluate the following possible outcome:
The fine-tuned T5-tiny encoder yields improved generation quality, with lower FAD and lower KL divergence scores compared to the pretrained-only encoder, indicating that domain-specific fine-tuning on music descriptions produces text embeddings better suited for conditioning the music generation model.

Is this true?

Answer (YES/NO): YES